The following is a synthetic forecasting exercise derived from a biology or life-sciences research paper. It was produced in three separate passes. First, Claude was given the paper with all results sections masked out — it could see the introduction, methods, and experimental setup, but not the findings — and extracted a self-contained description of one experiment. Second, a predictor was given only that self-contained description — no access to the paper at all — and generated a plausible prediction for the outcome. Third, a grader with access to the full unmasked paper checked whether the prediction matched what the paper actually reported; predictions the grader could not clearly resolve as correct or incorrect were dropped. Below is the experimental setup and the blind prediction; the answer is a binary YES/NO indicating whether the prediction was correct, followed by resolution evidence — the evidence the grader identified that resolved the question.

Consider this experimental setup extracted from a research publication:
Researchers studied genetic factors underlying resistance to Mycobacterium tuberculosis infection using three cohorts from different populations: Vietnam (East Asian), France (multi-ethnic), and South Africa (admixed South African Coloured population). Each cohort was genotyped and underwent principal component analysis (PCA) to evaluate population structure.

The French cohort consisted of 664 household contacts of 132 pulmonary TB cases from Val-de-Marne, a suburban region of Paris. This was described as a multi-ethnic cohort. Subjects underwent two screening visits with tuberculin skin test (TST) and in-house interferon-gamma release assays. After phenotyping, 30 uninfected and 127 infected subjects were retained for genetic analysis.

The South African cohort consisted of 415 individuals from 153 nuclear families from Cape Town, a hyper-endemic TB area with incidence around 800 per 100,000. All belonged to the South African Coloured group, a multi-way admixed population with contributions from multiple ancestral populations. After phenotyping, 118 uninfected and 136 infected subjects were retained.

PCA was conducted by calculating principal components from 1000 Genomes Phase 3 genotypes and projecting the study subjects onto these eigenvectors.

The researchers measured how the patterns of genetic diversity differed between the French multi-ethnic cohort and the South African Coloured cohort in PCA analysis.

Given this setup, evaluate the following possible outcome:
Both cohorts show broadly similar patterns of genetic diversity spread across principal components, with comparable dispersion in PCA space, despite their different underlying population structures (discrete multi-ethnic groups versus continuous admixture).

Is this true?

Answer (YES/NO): NO